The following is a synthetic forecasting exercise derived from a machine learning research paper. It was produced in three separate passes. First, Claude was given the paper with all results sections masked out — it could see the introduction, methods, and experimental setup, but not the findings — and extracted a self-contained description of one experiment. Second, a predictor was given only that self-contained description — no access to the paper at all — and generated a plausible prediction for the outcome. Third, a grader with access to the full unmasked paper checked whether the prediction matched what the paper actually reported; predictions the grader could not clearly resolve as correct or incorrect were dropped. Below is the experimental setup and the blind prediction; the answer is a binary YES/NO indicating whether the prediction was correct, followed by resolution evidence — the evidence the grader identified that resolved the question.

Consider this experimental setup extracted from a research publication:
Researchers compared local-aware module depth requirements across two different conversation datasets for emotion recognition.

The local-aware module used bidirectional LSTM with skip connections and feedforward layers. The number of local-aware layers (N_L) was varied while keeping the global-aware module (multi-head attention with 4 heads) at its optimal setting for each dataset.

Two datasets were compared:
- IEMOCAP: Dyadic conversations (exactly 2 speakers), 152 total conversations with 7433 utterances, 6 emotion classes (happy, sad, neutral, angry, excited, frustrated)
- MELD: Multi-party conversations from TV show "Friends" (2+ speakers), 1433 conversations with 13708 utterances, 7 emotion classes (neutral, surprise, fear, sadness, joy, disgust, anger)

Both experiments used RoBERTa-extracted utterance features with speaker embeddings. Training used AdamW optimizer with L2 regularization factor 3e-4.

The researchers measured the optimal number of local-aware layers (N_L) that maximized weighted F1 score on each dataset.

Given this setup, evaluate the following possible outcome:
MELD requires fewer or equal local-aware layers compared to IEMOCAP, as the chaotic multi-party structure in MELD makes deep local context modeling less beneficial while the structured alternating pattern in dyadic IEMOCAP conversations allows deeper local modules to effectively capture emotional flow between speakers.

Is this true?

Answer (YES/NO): NO